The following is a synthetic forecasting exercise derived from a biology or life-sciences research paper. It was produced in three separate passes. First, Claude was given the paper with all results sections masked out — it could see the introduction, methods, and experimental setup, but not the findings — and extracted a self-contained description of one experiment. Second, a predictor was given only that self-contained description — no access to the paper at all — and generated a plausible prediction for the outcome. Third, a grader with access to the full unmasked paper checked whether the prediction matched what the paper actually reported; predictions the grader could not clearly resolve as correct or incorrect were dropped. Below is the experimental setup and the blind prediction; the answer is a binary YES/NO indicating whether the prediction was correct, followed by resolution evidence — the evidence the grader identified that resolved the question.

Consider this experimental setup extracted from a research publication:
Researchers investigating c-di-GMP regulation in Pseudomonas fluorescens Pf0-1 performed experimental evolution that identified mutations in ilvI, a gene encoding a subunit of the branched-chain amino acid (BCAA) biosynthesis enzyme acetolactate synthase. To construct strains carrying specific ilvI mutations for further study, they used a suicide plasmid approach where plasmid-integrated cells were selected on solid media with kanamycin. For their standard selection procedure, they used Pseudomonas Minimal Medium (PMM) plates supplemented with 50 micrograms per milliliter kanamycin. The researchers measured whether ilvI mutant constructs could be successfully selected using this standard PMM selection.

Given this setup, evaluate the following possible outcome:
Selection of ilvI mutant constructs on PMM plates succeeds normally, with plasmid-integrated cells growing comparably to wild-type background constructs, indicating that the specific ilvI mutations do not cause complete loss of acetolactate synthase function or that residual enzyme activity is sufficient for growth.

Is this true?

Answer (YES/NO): NO